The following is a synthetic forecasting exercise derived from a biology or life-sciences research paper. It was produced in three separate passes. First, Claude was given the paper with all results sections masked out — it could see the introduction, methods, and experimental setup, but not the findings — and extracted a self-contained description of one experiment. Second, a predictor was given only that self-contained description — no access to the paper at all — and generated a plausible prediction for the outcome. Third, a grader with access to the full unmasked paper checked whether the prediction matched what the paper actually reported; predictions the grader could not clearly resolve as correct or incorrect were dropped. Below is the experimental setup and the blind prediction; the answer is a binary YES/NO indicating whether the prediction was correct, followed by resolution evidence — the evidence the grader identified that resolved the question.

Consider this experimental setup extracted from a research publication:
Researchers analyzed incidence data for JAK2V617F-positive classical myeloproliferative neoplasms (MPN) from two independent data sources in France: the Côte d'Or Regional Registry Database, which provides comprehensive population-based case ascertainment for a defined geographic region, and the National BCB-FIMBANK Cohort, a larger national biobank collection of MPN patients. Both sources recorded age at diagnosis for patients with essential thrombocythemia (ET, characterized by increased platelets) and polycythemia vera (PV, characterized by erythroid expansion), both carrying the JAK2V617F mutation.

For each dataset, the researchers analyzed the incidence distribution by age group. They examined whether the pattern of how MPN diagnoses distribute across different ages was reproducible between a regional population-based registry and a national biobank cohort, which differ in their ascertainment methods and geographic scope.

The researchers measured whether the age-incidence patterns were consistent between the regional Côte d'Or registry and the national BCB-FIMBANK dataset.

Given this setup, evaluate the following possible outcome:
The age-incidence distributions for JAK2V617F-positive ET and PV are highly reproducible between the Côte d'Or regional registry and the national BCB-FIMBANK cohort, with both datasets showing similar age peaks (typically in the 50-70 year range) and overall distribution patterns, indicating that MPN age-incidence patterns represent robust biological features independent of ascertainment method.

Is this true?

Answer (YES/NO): YES